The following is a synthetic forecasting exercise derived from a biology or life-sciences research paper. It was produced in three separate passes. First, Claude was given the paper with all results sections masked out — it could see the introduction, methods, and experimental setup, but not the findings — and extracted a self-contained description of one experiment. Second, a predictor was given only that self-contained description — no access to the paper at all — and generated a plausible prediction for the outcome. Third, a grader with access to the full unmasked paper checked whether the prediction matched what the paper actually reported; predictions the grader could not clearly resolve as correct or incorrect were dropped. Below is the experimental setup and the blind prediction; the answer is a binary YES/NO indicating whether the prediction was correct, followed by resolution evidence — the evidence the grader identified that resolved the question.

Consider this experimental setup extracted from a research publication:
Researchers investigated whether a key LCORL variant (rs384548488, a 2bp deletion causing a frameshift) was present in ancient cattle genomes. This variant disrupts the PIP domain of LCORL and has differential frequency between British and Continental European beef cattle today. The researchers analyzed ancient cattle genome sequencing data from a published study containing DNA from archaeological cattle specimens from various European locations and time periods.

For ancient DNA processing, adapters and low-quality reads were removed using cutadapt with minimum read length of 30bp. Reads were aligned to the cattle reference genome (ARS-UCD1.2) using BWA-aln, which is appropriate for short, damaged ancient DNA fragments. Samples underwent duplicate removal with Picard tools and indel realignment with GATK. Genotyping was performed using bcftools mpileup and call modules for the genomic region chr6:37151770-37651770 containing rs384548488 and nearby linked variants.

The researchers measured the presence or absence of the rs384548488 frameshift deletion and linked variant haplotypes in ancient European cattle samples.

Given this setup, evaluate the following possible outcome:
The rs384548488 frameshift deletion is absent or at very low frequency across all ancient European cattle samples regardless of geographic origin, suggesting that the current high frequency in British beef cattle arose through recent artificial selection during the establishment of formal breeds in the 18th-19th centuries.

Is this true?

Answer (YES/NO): NO